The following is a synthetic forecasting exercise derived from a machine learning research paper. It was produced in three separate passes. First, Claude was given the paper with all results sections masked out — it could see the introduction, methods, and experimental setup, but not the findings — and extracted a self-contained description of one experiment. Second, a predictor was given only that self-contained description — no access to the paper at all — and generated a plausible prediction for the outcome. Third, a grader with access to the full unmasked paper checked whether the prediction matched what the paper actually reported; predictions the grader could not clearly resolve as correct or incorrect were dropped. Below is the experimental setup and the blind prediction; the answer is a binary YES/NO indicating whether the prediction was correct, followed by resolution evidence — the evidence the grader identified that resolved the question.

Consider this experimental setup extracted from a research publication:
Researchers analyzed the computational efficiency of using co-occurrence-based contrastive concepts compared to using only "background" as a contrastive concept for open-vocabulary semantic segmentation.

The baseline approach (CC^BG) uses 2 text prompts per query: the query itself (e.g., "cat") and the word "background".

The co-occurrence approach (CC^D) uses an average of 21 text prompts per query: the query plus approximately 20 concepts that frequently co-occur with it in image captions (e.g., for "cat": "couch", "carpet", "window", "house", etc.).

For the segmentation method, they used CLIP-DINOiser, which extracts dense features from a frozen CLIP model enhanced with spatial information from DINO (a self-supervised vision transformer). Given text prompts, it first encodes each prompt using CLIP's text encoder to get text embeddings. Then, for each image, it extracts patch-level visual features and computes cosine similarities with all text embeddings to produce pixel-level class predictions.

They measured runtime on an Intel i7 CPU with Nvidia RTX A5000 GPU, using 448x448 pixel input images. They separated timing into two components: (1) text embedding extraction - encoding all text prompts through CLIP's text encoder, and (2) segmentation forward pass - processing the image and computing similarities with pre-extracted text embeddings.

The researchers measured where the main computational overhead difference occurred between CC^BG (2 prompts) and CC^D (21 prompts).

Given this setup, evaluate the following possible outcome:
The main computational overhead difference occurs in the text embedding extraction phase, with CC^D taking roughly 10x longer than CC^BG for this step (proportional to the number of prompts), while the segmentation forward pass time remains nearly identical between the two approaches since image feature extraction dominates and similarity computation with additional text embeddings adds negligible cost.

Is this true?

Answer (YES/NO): YES